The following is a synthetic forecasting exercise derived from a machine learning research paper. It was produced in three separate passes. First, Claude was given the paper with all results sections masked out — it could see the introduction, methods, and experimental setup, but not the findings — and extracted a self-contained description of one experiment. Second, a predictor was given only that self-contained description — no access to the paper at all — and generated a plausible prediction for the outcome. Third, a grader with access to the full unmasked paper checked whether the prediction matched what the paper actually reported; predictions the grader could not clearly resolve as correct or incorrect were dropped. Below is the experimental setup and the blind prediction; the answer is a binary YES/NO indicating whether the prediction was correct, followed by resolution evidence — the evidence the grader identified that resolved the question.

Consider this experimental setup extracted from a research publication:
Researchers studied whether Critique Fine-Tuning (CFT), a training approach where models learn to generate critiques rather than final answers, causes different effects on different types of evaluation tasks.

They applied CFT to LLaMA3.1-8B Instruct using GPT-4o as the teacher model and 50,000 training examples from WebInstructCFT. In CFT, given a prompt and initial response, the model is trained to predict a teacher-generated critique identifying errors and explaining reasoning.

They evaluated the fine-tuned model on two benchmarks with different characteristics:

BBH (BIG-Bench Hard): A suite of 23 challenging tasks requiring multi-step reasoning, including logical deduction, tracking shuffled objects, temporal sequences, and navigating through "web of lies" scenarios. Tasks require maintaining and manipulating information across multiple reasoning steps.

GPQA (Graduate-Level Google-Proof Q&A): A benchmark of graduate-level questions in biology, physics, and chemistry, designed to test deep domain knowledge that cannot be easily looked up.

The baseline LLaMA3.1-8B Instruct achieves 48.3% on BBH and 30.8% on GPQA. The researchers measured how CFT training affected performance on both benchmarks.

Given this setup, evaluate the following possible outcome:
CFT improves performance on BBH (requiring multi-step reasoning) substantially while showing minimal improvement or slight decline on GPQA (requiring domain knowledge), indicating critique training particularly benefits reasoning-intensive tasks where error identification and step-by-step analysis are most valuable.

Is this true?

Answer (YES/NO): NO